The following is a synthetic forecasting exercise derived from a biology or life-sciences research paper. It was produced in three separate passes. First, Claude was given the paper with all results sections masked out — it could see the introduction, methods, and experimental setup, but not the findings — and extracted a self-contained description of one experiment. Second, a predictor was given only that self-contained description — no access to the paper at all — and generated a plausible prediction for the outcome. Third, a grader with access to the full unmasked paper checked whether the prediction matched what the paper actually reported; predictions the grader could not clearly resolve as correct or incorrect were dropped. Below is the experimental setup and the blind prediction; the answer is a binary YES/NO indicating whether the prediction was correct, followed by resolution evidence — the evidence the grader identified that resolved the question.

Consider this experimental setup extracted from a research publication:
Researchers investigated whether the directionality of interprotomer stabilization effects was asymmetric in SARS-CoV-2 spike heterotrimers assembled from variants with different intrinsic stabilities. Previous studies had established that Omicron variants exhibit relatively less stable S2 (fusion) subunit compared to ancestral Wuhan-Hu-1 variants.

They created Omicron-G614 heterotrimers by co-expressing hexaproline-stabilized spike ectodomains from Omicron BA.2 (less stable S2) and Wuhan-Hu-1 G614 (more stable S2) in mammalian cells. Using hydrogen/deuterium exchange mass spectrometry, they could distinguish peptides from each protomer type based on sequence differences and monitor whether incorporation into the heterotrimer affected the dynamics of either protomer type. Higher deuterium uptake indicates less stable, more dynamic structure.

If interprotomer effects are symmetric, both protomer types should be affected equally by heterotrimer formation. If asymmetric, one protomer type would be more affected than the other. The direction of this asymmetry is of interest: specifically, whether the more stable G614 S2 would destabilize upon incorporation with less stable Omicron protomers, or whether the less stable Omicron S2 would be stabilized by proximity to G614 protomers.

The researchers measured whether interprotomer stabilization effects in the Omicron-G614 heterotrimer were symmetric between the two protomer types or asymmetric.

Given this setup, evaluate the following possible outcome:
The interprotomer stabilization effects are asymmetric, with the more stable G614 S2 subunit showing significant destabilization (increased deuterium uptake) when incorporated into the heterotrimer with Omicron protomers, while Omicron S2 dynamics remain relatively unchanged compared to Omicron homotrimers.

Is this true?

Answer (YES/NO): NO